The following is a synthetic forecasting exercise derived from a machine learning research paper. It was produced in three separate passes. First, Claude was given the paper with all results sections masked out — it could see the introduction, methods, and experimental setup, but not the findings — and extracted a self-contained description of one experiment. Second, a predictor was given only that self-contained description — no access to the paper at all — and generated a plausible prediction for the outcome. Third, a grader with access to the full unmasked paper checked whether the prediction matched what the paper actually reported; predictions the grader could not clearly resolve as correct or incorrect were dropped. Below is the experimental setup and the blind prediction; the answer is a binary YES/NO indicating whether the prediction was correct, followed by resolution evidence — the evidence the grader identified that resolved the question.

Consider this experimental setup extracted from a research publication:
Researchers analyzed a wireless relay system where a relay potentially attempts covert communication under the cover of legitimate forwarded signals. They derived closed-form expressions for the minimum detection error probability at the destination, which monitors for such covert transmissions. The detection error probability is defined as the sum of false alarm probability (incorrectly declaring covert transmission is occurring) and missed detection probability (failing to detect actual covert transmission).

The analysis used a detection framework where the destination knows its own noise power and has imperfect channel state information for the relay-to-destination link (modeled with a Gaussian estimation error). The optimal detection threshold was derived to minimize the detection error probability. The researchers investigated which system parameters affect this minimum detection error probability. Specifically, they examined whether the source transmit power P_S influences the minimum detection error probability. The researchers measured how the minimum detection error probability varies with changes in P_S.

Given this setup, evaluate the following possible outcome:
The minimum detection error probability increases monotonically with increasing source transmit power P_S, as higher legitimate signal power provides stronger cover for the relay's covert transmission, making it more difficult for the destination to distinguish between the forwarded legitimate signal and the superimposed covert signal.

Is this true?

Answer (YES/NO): NO